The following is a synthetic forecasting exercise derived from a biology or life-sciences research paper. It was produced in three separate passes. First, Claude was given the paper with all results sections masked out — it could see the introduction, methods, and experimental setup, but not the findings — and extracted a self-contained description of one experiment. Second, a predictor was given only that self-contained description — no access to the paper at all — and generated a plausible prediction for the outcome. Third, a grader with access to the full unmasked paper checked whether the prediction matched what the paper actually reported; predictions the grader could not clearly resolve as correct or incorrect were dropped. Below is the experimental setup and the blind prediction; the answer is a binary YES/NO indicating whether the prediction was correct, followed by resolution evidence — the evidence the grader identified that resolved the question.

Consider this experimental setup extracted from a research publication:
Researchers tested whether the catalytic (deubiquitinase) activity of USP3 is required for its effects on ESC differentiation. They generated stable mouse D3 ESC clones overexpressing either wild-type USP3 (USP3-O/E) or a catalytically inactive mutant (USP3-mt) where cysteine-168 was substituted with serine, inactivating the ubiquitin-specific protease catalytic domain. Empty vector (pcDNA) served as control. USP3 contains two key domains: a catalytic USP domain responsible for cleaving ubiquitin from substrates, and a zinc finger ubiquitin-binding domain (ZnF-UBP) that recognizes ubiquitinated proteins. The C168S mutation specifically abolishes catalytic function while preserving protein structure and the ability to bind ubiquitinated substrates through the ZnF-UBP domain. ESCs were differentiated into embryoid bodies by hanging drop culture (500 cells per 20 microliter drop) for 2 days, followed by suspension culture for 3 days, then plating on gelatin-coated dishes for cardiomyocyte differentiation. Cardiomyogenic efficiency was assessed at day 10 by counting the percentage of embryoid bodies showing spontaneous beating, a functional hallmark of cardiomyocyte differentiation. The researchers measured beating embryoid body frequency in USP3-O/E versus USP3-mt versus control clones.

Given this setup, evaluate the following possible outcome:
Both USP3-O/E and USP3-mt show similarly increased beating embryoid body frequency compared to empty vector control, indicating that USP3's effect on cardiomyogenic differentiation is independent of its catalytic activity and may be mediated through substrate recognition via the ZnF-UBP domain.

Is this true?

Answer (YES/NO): NO